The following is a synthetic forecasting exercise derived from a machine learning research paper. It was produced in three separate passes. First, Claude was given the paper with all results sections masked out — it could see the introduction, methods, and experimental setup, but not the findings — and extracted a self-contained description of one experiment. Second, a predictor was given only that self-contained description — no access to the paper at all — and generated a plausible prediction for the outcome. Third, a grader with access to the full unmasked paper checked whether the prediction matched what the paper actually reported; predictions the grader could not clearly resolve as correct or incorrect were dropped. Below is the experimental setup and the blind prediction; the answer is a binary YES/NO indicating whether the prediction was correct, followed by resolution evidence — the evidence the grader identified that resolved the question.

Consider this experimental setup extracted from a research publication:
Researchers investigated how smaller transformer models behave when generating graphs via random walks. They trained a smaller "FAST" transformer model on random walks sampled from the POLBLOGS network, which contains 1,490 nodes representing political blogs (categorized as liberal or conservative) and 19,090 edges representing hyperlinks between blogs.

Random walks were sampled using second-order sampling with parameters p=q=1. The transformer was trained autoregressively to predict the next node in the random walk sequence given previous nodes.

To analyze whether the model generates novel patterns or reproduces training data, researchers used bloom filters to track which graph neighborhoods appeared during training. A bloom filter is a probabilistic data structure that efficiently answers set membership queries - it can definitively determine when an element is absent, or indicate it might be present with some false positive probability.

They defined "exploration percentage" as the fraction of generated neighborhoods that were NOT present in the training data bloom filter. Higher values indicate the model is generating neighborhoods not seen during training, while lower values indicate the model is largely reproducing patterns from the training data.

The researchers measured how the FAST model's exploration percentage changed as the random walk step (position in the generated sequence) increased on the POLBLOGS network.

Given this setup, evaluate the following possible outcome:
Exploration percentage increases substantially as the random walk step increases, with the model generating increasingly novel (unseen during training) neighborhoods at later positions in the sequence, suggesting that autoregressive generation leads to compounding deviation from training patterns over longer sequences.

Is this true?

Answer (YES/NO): NO